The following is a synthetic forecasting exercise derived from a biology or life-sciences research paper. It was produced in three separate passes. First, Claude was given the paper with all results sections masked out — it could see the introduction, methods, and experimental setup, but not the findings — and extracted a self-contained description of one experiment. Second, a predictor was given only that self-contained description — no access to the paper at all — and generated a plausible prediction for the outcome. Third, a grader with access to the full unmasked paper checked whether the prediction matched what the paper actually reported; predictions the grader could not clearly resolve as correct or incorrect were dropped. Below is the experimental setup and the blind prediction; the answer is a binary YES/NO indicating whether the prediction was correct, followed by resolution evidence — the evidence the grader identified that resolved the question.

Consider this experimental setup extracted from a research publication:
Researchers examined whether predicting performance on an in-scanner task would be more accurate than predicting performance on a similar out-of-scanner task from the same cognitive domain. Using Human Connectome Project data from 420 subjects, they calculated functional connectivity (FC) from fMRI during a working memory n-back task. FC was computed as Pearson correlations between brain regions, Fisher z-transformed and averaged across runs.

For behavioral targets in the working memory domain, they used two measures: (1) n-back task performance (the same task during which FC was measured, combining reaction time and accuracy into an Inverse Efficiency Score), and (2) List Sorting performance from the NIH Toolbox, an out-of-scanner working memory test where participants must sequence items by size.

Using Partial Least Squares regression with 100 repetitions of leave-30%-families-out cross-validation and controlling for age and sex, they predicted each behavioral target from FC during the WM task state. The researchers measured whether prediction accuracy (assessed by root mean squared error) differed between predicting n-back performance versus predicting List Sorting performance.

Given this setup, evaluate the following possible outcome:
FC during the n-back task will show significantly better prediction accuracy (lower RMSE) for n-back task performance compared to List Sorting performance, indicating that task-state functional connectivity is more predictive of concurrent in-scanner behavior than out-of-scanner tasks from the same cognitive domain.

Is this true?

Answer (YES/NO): NO